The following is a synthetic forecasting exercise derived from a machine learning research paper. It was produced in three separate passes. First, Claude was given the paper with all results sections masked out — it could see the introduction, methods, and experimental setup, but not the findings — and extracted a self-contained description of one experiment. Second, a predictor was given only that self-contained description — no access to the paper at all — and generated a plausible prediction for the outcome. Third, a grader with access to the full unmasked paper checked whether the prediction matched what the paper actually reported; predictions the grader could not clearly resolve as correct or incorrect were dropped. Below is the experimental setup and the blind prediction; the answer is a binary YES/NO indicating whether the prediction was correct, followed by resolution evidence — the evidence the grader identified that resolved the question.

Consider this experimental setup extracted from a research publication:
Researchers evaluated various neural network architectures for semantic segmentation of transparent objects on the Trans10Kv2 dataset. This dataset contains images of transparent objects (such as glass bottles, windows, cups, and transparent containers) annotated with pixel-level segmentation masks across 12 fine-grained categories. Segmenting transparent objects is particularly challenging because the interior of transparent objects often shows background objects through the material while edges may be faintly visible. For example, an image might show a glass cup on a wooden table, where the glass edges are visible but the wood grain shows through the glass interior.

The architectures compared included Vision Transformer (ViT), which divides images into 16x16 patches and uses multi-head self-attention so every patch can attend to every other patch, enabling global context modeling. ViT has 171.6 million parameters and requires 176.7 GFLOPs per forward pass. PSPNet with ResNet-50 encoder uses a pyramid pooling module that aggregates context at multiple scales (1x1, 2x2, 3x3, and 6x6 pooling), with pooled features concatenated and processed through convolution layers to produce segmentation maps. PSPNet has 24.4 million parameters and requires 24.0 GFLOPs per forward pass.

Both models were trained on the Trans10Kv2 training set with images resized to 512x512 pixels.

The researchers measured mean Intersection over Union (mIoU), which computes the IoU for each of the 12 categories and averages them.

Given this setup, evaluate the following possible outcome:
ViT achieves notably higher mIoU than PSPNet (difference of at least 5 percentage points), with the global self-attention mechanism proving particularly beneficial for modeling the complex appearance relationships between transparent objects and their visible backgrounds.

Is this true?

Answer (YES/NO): NO